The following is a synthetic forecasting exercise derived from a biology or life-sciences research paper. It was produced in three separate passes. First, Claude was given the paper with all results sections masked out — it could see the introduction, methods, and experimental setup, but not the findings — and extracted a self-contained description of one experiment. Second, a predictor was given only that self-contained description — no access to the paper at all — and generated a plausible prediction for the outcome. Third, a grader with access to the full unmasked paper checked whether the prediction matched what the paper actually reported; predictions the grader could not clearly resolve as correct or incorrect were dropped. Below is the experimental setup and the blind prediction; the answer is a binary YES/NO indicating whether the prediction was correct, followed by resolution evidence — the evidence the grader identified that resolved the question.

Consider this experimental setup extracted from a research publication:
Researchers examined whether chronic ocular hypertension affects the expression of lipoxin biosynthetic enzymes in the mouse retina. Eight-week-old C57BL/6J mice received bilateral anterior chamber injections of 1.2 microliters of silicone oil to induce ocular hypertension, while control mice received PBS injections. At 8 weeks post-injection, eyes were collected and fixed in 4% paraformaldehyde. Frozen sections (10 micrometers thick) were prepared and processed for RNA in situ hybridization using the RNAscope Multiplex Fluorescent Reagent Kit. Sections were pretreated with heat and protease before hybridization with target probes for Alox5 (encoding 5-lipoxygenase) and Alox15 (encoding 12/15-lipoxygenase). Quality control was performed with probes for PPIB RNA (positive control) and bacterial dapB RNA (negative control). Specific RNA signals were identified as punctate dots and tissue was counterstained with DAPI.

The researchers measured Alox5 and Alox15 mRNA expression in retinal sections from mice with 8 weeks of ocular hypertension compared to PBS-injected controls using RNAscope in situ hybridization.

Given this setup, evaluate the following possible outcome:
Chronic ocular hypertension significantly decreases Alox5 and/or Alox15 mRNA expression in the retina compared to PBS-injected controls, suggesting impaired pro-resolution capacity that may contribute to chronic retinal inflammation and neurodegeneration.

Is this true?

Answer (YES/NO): YES